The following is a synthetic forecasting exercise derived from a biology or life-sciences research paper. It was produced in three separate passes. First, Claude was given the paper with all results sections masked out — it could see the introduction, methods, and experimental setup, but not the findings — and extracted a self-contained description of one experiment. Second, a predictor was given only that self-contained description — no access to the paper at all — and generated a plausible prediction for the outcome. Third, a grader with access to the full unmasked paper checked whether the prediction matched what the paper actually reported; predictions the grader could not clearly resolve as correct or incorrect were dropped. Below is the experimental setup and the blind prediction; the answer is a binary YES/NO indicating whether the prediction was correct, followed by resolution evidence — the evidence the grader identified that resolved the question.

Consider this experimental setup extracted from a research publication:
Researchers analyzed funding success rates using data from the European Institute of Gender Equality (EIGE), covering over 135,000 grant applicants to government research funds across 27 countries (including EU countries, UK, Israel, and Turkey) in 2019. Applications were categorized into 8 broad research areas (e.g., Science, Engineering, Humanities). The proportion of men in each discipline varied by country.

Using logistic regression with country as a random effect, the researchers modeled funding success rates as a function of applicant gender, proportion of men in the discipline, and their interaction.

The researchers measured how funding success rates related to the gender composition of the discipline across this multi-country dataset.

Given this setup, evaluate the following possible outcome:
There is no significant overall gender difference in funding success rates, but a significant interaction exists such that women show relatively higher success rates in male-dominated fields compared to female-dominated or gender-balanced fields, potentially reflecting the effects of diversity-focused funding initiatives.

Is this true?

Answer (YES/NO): NO